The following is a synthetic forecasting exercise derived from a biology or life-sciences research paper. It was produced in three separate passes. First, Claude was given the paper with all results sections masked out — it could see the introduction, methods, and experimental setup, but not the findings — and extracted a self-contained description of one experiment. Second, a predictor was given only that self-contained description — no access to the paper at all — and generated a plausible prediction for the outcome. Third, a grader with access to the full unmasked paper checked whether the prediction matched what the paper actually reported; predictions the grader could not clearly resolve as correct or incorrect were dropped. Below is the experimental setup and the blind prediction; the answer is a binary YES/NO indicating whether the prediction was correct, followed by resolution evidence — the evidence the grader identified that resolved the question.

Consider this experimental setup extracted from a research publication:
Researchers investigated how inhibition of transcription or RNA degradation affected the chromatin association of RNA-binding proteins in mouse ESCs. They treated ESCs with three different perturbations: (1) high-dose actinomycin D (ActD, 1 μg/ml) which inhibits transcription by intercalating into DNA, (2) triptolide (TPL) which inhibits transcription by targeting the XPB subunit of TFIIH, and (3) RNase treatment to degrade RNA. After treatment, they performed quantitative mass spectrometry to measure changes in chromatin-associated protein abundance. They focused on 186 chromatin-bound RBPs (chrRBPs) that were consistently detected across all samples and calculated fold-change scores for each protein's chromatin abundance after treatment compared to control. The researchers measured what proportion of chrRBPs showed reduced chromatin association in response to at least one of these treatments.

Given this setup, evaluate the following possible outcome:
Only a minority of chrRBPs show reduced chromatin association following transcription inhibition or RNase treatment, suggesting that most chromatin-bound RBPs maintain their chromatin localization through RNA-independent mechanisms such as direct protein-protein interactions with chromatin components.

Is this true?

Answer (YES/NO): NO